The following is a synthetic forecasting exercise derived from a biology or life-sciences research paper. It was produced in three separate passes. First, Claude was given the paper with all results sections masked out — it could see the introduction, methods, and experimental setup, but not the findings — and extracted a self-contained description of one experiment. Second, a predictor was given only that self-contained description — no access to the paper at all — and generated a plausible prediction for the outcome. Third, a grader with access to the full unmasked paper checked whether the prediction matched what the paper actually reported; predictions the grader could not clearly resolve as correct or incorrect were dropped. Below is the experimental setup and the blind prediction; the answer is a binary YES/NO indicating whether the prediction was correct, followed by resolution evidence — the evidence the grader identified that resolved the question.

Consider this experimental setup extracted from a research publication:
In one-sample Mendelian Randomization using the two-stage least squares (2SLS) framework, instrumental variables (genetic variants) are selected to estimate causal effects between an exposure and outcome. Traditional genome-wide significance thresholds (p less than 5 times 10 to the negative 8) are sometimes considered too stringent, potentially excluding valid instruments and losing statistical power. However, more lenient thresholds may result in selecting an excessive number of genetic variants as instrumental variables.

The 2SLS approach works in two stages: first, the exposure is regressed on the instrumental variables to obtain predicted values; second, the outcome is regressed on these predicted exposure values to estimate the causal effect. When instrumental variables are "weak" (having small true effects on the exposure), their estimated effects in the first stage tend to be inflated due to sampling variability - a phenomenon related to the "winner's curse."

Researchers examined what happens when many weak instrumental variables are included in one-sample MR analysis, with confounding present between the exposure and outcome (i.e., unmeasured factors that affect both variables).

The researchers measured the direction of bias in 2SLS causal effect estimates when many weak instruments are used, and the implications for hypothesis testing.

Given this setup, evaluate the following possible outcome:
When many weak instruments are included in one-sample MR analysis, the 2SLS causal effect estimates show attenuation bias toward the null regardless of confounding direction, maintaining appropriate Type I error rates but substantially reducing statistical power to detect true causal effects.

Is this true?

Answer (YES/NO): NO